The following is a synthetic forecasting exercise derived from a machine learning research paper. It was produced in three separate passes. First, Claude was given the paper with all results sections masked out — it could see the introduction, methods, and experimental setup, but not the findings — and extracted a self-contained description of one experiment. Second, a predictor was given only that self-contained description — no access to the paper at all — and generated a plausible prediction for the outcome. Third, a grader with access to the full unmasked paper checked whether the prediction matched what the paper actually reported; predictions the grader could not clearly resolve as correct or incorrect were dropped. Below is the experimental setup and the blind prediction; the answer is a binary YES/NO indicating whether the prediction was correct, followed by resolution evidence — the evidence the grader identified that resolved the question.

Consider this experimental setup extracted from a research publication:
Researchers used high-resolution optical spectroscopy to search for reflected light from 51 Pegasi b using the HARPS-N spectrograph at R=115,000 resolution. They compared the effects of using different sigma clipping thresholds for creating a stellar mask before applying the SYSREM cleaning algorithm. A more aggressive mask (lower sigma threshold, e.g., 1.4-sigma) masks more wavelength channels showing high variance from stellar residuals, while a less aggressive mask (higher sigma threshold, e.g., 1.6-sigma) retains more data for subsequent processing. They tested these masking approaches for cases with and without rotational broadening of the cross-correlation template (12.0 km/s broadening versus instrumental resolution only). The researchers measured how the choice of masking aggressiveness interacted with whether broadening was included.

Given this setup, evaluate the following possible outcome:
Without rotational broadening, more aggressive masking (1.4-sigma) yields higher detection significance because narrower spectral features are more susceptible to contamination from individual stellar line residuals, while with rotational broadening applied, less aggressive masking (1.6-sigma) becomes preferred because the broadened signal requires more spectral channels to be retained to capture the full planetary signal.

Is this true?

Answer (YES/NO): NO